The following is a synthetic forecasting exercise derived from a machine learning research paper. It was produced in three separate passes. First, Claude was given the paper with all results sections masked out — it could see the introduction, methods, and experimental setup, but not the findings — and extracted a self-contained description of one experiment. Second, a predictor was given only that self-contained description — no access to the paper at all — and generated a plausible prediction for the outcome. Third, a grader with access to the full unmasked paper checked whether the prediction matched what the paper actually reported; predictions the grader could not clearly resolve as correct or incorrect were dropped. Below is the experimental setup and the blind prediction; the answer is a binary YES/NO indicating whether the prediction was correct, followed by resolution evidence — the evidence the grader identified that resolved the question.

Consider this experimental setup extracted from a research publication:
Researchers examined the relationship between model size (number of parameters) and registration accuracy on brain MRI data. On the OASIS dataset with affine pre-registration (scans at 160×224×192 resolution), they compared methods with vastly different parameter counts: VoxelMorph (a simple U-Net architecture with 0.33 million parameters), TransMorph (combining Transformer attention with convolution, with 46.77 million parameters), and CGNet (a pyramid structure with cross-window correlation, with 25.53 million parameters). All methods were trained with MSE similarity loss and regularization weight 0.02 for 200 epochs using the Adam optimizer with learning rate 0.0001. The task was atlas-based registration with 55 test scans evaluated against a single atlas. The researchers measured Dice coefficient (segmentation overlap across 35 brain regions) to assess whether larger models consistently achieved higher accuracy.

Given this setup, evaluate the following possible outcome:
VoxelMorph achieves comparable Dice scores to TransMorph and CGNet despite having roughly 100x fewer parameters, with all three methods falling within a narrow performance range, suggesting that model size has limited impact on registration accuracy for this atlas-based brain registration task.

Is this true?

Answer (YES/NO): NO